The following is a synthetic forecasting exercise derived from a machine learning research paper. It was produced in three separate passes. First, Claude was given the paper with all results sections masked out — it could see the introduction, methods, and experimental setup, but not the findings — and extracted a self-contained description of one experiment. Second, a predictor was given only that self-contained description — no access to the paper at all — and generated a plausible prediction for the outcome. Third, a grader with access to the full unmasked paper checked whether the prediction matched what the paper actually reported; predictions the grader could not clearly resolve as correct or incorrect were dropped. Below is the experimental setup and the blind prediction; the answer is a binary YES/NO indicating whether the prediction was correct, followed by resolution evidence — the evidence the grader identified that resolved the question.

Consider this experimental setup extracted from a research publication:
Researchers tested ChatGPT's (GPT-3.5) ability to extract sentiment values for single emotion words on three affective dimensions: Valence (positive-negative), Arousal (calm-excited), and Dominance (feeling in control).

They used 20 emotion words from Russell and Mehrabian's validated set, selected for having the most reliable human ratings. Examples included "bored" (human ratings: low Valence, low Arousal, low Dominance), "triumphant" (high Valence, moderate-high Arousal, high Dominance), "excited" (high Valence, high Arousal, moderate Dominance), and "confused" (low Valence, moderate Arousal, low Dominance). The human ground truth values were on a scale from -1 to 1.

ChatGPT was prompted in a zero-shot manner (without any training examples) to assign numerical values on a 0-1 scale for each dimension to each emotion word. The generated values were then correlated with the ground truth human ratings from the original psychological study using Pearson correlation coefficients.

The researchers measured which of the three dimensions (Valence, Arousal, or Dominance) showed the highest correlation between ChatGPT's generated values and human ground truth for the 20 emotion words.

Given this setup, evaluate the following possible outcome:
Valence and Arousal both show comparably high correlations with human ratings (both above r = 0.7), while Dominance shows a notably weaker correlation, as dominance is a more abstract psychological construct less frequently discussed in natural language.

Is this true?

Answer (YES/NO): NO